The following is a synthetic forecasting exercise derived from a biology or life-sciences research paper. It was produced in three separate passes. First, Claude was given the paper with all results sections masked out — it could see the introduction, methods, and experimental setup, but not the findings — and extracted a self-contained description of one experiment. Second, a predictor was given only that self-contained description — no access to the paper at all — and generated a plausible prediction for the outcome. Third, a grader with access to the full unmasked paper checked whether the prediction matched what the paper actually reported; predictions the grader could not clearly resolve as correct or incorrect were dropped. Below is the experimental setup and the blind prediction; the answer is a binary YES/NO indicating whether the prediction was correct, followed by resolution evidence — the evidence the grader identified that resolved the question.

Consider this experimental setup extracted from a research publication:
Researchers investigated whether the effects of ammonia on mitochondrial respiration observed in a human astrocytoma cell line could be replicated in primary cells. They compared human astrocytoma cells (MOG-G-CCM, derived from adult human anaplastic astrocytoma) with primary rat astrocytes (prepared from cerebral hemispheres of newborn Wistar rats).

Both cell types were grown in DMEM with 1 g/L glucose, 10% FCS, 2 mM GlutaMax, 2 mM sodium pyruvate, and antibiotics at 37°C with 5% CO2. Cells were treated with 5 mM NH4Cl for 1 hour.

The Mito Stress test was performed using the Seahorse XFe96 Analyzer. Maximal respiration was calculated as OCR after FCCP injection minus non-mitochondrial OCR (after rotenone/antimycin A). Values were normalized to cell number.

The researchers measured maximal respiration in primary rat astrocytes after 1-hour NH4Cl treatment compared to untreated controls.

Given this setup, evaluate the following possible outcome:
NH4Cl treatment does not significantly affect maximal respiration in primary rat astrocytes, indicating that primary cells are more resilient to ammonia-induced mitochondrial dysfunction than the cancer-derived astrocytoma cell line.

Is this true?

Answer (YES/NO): NO